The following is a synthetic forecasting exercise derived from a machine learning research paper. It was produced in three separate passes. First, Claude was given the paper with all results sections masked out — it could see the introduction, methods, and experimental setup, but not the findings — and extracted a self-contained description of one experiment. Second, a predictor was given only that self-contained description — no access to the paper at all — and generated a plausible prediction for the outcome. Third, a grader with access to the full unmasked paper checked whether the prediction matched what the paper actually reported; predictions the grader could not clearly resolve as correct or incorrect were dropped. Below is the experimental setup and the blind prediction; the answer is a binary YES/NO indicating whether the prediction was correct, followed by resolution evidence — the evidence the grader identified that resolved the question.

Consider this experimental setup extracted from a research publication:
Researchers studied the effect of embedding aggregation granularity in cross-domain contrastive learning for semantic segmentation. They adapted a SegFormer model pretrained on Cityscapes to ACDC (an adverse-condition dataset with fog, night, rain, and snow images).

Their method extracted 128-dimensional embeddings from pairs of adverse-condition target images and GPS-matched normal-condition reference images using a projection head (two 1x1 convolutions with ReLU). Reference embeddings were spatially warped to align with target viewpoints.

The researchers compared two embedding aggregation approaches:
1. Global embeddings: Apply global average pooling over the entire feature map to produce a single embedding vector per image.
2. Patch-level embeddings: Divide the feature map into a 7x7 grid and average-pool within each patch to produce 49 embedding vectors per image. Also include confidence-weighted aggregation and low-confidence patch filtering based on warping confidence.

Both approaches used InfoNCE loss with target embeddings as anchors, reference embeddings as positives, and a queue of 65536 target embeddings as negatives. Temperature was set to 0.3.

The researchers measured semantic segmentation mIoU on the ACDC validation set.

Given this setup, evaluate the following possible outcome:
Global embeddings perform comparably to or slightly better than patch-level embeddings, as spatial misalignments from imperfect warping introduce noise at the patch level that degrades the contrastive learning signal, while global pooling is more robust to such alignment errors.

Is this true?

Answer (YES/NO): NO